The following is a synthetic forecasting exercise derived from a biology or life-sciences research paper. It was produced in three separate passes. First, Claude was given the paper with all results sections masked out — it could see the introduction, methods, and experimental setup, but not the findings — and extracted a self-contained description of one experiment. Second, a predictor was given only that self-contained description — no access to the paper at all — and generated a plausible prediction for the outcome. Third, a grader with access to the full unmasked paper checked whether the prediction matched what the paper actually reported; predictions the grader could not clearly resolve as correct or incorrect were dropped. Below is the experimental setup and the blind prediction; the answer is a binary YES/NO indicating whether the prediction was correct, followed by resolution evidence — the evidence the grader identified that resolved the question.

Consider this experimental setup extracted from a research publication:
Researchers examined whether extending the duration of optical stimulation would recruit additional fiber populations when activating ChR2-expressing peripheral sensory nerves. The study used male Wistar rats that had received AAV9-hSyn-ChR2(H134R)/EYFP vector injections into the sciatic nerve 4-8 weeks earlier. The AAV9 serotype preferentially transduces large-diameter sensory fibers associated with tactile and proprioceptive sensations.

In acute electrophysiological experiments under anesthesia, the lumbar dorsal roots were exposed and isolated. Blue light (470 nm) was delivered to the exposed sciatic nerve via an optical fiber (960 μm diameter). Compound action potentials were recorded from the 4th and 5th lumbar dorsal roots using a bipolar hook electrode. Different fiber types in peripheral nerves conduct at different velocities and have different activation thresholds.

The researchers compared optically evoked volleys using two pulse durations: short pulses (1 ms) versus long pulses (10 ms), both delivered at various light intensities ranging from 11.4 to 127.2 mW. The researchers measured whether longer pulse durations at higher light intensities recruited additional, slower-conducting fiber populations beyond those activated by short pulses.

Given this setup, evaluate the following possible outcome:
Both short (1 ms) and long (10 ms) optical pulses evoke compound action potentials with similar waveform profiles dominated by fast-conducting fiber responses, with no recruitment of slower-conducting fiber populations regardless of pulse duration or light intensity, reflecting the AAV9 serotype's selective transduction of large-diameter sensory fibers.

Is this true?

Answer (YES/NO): NO